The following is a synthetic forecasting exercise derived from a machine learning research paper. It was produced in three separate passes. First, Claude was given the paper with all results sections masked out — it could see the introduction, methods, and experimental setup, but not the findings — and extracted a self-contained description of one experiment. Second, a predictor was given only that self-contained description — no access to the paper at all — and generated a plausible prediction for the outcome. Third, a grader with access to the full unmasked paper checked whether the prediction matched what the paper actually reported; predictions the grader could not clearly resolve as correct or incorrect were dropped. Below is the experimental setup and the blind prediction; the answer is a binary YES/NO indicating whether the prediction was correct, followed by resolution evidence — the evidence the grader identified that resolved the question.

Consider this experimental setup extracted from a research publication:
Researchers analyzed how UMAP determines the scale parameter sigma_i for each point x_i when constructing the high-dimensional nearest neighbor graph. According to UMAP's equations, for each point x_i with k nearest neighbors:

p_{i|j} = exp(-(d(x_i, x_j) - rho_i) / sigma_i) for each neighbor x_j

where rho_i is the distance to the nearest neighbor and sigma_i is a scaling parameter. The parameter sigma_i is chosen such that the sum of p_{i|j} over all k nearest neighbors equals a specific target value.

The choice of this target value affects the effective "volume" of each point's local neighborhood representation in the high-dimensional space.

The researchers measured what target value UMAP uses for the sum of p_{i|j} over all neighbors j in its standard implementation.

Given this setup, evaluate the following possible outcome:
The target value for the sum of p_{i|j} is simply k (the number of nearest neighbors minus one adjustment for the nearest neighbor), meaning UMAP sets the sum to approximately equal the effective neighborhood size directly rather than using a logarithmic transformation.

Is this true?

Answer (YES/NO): NO